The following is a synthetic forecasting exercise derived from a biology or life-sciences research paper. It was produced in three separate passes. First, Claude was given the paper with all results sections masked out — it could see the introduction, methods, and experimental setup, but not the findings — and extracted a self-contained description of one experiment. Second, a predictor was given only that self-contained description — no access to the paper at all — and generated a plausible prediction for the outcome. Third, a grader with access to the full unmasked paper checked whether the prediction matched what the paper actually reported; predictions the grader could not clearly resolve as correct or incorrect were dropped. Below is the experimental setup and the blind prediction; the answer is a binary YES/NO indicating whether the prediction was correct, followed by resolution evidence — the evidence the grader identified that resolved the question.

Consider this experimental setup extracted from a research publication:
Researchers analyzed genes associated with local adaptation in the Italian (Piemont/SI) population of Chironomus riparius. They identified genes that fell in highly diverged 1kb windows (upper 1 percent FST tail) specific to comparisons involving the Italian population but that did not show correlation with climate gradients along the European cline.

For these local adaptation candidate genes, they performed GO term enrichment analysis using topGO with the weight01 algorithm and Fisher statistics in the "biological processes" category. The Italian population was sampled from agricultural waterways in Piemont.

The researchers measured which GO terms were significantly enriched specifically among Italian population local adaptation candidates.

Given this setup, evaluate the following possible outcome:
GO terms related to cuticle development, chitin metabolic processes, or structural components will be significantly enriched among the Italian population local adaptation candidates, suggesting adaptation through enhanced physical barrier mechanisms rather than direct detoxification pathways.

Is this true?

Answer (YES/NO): NO